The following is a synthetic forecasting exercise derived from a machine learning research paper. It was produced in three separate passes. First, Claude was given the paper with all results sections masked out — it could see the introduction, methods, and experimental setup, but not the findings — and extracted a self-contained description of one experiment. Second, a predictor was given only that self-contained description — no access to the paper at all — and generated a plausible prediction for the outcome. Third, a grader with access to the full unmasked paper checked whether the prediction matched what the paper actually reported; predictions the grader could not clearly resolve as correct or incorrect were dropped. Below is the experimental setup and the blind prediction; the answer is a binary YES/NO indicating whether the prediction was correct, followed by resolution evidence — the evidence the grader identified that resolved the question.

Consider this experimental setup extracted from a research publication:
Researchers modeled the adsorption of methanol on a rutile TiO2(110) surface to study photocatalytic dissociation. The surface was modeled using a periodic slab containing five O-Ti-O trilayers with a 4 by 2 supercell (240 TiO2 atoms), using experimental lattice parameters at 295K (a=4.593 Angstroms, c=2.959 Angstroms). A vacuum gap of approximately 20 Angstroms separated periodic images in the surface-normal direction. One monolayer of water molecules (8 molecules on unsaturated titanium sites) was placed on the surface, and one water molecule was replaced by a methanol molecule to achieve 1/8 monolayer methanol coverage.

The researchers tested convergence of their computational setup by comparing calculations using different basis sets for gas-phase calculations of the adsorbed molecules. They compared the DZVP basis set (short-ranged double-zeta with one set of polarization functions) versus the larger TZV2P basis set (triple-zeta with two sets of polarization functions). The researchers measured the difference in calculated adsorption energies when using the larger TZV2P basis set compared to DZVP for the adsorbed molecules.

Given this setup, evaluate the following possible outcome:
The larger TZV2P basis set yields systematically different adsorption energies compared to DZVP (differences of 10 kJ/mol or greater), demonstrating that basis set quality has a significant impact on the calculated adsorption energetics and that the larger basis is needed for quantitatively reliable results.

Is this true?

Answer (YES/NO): NO